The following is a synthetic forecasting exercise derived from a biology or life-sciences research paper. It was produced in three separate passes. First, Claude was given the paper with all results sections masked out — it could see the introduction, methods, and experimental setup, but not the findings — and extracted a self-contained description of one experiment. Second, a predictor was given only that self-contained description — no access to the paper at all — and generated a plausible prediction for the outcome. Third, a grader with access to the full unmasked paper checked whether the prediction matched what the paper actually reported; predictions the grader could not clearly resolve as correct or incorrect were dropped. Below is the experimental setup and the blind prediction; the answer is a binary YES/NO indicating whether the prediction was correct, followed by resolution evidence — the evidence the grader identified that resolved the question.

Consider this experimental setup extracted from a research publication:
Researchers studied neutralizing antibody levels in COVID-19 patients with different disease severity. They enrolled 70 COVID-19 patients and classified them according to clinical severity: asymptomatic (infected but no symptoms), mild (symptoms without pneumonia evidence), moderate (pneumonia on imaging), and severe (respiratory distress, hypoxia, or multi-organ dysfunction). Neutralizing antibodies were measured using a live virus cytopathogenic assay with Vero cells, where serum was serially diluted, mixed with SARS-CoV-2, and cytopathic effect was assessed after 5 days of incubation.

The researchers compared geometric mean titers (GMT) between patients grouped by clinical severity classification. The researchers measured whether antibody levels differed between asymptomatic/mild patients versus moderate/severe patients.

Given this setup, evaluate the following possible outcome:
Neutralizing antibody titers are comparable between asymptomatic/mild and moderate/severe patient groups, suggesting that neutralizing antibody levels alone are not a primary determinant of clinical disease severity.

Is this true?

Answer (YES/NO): NO